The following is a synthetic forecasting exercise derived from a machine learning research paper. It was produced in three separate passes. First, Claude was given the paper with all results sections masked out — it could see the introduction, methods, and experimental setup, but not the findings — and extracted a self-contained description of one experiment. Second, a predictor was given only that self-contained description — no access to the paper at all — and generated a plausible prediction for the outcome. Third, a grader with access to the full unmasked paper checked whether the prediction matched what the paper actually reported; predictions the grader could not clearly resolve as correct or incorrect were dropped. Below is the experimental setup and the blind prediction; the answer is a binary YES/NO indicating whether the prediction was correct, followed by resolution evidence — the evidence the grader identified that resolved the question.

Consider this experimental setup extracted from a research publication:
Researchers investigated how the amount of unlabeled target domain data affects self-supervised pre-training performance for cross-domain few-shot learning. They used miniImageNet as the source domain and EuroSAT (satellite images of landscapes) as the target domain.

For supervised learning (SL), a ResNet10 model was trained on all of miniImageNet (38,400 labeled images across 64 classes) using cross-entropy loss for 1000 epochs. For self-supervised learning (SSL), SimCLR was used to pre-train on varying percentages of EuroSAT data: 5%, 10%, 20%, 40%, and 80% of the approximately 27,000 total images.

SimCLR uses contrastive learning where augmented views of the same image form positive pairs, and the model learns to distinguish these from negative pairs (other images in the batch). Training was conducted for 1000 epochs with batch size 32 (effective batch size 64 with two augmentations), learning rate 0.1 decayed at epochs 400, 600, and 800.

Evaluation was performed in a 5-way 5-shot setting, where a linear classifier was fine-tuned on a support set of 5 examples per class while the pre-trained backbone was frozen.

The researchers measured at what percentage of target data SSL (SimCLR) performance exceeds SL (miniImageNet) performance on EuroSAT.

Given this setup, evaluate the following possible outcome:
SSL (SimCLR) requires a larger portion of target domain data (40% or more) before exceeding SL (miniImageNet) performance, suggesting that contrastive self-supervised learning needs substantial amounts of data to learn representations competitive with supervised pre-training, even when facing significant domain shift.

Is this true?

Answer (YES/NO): NO